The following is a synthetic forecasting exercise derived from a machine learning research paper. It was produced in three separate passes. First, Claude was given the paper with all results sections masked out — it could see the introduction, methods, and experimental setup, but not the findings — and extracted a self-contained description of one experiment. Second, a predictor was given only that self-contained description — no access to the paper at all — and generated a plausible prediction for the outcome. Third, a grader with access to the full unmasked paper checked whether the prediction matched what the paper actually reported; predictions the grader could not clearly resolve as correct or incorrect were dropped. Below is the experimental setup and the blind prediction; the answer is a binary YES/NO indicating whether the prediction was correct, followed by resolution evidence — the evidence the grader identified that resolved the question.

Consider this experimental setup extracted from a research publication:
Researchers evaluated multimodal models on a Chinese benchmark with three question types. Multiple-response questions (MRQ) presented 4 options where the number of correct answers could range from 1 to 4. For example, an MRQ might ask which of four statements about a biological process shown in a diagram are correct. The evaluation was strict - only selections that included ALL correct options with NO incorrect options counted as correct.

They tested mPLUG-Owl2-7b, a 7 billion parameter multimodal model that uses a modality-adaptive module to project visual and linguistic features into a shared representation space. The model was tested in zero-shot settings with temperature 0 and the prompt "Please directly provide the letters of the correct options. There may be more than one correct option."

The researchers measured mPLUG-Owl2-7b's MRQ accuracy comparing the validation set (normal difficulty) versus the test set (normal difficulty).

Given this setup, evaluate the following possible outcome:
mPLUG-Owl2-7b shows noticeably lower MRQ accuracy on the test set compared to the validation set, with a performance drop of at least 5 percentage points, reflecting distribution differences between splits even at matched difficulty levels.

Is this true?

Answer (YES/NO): NO